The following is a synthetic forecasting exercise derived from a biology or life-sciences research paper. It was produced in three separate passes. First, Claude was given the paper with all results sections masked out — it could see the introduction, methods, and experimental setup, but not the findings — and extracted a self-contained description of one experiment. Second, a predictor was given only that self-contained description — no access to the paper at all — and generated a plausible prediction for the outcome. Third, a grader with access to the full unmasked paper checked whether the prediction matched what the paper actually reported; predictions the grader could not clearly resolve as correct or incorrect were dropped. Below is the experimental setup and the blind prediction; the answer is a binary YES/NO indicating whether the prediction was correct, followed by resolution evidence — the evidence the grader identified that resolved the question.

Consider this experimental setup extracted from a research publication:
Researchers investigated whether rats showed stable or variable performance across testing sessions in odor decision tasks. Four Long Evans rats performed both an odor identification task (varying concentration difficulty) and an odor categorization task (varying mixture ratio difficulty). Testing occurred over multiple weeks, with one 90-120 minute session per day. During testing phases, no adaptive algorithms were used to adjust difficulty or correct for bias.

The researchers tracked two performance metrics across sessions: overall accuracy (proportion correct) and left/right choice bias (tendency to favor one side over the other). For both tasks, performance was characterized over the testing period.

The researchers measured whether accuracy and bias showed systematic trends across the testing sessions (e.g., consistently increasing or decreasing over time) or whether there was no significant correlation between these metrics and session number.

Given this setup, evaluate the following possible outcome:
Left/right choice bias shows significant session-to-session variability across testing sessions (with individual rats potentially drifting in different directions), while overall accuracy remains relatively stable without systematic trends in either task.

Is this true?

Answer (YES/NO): NO